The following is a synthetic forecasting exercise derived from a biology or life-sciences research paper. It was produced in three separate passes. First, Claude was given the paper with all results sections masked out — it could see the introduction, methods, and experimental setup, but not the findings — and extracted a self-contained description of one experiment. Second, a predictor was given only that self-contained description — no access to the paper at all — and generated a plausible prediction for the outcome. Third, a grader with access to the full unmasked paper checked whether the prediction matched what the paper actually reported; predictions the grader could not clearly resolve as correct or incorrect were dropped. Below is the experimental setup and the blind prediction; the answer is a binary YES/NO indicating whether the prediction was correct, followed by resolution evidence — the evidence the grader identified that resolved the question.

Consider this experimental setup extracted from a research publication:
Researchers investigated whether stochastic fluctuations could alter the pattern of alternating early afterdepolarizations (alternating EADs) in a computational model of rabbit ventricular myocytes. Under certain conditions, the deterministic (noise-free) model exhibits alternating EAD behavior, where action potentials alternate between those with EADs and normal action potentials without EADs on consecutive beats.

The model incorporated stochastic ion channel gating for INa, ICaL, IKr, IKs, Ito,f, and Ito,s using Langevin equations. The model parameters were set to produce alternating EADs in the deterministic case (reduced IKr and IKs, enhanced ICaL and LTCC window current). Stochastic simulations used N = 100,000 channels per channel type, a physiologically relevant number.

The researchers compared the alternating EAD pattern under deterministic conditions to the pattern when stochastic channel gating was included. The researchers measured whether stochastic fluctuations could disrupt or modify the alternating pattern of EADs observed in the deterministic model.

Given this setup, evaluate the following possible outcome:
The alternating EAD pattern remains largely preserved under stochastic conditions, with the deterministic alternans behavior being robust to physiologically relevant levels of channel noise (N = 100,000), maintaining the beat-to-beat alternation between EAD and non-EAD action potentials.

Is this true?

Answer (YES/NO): NO